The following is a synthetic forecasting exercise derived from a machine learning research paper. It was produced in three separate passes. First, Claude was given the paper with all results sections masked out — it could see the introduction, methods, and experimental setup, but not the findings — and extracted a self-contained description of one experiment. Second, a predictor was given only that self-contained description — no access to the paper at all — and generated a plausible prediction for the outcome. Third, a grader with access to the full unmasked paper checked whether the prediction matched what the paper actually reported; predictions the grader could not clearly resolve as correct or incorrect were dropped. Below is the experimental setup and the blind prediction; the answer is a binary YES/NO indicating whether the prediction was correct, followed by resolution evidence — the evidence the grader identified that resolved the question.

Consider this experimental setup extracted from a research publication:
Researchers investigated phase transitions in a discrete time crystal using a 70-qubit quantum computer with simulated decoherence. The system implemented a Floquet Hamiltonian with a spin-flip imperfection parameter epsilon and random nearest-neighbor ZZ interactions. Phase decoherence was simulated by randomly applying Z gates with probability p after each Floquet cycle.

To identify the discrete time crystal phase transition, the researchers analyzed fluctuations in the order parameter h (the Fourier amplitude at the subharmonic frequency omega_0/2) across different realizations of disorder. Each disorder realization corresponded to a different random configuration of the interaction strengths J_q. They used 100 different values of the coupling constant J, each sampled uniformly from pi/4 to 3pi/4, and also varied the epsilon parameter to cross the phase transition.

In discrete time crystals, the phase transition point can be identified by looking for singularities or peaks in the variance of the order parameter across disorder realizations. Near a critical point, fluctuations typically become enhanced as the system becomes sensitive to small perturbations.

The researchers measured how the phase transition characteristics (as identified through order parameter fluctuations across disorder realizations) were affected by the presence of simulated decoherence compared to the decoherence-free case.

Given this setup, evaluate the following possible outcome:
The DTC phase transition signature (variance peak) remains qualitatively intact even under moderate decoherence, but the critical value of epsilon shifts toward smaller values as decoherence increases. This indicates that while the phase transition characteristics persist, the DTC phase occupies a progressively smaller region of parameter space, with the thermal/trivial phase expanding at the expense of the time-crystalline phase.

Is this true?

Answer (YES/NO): YES